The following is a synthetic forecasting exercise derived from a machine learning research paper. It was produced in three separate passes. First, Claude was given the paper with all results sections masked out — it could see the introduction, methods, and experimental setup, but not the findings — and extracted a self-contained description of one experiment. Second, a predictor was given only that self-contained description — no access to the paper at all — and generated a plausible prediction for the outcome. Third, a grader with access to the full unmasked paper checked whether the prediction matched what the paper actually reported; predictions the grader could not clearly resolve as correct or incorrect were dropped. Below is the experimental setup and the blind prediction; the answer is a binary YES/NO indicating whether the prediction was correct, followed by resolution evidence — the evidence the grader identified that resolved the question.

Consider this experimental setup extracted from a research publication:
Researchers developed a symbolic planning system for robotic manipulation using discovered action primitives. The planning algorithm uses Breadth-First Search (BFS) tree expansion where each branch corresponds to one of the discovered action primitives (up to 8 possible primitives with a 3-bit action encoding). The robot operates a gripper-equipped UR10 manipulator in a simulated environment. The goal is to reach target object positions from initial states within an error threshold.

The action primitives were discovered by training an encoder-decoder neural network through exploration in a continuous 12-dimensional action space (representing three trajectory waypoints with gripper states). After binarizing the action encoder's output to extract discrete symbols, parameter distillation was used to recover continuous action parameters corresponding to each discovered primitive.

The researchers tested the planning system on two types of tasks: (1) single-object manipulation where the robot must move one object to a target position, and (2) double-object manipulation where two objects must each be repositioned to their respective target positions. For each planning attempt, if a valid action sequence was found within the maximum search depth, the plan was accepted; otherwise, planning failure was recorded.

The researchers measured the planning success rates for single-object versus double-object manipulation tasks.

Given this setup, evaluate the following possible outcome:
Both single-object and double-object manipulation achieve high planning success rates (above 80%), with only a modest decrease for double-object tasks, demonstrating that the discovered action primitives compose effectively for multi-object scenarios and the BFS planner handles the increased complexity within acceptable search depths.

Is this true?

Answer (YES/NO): NO